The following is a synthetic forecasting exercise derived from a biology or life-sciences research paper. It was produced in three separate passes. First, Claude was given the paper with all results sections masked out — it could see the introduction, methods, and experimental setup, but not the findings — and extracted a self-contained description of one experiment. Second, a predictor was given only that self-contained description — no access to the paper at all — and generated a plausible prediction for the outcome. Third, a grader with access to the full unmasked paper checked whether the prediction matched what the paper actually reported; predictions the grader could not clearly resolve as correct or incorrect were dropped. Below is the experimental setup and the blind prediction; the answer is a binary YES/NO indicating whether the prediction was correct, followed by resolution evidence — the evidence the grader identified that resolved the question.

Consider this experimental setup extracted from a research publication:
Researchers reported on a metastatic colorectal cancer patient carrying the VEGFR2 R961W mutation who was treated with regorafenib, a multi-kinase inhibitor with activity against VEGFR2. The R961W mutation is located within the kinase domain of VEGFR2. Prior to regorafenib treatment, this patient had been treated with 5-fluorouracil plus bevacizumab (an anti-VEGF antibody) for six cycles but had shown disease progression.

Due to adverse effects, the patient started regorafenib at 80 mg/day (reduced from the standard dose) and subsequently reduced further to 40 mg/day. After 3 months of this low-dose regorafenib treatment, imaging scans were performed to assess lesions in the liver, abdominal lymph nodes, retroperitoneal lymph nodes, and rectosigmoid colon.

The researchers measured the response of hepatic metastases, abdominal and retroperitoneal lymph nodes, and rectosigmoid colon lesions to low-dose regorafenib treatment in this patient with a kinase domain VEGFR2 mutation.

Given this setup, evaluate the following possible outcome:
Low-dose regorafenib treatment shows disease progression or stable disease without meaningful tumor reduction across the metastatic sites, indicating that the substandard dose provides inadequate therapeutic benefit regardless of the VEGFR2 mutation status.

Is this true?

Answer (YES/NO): NO